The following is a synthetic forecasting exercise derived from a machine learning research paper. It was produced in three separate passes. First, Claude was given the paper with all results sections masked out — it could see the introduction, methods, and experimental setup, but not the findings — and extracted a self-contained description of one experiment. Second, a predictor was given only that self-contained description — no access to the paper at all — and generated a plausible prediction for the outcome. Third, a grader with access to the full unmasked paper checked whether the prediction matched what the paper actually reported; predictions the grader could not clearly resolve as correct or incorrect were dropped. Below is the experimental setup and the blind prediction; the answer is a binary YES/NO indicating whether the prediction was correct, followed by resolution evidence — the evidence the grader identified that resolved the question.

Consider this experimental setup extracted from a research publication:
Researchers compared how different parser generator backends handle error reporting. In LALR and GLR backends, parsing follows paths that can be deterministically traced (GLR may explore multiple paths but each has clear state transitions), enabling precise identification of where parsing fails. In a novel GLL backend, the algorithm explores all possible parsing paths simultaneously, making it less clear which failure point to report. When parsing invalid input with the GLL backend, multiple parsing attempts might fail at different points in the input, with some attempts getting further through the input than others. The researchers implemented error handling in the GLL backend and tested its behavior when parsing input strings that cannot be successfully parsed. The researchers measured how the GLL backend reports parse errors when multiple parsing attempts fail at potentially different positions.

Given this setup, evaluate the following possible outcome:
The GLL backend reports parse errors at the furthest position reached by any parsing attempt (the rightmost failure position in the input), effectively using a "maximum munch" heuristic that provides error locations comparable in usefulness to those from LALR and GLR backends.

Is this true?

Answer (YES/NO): YES